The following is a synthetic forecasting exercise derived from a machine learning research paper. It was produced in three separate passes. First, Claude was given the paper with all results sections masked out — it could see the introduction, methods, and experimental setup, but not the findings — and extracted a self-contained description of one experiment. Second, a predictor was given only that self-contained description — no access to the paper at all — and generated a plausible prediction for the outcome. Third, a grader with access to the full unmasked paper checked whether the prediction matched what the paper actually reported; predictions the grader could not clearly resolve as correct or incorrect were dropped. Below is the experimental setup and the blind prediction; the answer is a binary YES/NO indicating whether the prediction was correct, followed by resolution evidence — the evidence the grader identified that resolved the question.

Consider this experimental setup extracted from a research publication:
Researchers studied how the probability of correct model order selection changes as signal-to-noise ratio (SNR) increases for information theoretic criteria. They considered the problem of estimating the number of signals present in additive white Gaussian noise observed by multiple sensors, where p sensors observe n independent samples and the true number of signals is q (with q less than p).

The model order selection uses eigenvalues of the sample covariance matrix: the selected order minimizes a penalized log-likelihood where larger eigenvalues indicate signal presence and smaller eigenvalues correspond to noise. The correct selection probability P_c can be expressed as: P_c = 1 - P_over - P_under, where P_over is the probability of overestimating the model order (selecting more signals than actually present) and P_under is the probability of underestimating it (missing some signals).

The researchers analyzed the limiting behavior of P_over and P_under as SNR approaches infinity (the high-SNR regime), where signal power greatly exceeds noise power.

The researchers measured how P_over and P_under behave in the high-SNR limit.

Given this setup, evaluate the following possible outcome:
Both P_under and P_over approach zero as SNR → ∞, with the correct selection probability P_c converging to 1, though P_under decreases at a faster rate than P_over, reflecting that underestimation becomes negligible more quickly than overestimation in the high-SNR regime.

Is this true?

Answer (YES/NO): NO